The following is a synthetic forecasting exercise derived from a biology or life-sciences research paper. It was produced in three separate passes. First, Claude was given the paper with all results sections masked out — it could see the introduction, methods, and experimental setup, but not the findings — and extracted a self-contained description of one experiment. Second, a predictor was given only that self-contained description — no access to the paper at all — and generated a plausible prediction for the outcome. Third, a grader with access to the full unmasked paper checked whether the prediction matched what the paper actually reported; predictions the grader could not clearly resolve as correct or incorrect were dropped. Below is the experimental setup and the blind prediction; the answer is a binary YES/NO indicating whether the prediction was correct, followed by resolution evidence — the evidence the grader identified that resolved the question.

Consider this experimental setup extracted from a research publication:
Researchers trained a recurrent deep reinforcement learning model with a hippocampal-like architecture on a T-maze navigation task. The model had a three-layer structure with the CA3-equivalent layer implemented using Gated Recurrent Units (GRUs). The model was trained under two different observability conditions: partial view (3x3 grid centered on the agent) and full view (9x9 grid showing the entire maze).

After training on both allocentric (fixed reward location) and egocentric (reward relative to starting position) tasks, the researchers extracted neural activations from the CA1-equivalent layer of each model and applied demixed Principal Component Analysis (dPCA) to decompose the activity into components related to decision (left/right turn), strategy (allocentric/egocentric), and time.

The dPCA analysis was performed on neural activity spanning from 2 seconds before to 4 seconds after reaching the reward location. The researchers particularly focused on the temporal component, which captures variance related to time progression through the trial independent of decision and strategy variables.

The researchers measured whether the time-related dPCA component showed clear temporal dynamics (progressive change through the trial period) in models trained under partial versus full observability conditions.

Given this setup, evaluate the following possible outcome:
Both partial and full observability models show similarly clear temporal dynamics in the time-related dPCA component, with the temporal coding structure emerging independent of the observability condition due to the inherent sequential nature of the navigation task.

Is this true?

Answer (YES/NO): NO